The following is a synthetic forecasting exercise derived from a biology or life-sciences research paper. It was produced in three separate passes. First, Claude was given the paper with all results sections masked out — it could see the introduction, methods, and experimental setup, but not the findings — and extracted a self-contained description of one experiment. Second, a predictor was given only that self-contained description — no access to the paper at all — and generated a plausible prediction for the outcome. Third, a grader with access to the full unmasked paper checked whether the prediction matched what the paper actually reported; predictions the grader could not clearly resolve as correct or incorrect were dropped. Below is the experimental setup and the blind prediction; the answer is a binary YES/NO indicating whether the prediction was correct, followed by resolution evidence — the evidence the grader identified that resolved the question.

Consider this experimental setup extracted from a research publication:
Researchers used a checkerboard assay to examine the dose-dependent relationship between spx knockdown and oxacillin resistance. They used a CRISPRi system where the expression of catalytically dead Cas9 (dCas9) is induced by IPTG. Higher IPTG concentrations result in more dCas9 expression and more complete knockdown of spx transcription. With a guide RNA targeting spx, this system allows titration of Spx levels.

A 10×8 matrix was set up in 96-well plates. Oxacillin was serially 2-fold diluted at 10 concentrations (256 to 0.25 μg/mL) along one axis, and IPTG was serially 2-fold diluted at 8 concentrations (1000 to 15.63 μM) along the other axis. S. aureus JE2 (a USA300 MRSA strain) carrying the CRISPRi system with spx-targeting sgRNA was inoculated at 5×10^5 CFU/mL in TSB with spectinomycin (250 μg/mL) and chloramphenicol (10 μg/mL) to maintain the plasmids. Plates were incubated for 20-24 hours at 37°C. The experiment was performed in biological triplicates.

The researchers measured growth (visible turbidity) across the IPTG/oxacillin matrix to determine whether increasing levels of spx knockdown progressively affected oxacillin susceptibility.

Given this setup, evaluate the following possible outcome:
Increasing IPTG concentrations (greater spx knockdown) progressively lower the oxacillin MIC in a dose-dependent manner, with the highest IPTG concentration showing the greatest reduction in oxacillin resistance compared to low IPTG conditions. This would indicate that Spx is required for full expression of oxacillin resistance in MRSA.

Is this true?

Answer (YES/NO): YES